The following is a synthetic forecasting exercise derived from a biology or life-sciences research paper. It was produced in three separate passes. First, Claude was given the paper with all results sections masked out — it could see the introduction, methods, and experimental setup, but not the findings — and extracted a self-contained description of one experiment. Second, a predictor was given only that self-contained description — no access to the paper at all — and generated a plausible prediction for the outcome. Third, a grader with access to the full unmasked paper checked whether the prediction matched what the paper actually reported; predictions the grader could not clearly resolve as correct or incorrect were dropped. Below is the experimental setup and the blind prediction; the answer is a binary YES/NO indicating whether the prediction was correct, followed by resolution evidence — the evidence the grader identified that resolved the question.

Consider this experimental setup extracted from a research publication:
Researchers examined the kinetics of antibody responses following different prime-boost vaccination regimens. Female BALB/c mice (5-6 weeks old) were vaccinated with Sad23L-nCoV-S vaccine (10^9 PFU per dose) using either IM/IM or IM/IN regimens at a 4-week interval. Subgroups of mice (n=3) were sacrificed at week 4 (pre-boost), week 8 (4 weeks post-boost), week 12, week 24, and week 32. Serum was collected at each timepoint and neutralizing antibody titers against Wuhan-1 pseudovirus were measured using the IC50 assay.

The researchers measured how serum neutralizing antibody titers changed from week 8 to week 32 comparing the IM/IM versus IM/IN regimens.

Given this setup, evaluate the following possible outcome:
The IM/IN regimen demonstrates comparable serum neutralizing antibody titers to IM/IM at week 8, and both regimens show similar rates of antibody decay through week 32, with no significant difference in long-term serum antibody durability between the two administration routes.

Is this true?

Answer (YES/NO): NO